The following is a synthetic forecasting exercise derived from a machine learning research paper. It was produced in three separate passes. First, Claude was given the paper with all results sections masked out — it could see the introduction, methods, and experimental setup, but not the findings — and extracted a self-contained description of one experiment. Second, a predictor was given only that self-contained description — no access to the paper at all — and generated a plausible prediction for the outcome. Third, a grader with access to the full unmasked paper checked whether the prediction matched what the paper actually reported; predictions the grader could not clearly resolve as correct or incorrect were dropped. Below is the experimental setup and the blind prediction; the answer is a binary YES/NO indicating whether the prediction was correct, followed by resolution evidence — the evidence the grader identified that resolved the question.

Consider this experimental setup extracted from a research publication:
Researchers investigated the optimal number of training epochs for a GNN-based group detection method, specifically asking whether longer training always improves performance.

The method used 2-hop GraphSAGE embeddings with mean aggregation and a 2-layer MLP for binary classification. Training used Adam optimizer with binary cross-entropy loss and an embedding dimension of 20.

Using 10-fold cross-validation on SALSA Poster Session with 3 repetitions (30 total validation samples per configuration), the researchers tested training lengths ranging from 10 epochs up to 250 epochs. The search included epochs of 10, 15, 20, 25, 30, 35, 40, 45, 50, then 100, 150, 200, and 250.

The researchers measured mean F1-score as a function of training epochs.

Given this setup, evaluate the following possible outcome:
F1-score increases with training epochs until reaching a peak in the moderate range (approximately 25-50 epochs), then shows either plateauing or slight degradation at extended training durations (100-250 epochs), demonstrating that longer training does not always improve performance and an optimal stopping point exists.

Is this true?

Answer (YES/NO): NO